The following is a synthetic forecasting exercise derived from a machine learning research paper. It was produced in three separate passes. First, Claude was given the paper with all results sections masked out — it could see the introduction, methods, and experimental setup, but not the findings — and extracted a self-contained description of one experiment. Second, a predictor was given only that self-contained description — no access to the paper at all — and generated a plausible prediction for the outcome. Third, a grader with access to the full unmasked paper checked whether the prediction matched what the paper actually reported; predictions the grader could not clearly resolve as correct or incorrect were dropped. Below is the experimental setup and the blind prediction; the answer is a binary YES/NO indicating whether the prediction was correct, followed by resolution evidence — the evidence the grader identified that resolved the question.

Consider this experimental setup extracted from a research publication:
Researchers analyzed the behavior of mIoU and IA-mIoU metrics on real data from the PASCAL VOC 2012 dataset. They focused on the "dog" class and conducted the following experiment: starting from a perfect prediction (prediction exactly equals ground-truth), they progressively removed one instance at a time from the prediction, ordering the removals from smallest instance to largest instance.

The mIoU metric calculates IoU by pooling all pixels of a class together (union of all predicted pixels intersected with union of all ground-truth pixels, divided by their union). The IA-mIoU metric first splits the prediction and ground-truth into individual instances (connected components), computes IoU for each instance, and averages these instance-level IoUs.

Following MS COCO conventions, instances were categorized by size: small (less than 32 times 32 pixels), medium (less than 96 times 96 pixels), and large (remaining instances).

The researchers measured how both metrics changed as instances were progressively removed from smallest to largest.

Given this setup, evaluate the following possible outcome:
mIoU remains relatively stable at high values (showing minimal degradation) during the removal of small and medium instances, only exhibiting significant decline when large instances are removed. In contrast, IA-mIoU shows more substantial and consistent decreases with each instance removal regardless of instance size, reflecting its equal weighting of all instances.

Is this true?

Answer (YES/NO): YES